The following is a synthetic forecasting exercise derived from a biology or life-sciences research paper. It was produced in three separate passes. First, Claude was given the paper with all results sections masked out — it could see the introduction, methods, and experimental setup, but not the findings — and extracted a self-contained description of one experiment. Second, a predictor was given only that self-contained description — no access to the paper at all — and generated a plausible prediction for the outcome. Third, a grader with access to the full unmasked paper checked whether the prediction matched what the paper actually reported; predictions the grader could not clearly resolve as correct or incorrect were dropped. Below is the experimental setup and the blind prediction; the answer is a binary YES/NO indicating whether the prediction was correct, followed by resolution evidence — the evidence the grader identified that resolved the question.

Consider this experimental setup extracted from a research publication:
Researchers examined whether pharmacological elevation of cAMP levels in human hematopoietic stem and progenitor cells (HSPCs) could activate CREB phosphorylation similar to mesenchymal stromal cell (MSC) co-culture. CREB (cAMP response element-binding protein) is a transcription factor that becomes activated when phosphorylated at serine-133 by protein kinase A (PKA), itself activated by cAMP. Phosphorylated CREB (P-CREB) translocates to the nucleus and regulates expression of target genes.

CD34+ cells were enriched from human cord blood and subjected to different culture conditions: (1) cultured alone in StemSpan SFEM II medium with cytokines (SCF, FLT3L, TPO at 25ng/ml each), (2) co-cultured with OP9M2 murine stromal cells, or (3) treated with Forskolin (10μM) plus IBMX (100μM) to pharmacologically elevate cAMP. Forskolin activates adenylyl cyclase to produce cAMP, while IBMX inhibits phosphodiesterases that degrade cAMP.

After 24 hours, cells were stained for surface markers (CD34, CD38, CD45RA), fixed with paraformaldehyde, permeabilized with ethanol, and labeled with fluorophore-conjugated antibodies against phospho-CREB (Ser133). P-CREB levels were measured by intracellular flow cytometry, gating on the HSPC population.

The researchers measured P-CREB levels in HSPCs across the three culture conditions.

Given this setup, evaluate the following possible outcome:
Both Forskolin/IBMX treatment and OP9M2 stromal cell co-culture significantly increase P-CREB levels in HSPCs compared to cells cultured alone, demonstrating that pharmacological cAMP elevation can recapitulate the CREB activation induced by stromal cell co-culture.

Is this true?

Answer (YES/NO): YES